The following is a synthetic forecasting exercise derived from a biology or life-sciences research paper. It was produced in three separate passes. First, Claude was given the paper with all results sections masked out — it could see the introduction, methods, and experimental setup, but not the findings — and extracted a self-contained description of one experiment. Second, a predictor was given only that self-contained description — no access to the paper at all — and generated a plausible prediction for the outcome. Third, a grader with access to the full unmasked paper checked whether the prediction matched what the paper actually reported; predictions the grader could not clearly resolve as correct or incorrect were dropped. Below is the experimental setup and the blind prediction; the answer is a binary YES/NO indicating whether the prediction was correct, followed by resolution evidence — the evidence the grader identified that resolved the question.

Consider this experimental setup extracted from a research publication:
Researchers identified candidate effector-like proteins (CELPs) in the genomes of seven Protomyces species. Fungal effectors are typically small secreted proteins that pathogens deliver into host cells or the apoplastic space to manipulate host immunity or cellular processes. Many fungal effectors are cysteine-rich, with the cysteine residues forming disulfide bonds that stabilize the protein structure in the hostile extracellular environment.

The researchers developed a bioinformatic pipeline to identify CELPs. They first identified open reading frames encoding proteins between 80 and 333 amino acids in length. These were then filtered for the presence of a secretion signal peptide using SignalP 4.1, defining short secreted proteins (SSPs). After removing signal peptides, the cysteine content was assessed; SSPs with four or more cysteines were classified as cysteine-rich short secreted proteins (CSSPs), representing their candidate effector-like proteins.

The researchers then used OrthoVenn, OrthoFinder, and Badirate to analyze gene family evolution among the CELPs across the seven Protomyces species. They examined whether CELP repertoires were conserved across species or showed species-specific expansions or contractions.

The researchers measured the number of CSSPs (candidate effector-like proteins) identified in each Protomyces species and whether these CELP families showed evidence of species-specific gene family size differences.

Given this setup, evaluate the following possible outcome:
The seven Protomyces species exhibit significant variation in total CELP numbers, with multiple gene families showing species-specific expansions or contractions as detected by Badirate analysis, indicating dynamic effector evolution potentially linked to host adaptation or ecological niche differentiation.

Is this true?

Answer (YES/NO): NO